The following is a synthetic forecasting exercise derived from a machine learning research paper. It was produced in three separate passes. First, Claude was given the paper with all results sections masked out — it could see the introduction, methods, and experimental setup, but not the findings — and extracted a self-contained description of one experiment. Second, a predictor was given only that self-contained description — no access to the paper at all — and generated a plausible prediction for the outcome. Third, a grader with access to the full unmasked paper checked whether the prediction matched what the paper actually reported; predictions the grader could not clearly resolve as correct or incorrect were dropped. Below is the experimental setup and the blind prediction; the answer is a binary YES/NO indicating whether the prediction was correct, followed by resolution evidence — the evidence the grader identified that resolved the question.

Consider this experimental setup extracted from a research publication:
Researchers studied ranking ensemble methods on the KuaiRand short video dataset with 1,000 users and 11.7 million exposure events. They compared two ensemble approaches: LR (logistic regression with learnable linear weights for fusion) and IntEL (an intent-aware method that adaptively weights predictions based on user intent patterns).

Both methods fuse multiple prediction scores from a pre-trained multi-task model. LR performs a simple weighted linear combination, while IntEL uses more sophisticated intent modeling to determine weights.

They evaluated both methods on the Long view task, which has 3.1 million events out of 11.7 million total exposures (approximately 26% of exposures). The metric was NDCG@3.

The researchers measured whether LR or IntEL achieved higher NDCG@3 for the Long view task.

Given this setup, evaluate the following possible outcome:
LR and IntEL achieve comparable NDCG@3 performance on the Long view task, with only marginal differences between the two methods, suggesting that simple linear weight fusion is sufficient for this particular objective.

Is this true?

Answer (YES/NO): NO